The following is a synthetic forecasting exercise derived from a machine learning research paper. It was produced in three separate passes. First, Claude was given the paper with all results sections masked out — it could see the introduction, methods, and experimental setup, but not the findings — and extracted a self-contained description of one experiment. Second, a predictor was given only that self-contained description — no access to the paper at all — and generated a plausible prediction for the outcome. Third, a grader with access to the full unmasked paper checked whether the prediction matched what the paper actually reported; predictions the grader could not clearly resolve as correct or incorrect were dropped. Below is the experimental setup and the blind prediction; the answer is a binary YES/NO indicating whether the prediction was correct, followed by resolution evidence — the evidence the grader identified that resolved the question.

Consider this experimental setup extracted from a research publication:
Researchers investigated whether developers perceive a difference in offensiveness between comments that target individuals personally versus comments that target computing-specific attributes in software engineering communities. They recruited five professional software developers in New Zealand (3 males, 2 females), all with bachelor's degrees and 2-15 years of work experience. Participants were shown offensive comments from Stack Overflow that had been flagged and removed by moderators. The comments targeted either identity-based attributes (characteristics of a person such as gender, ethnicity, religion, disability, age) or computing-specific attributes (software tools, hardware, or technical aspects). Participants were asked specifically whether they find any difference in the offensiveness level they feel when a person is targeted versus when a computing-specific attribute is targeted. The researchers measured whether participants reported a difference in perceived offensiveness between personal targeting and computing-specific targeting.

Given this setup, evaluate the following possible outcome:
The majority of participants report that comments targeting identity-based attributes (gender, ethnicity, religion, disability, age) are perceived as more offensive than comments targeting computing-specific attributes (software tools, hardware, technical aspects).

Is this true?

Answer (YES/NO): YES